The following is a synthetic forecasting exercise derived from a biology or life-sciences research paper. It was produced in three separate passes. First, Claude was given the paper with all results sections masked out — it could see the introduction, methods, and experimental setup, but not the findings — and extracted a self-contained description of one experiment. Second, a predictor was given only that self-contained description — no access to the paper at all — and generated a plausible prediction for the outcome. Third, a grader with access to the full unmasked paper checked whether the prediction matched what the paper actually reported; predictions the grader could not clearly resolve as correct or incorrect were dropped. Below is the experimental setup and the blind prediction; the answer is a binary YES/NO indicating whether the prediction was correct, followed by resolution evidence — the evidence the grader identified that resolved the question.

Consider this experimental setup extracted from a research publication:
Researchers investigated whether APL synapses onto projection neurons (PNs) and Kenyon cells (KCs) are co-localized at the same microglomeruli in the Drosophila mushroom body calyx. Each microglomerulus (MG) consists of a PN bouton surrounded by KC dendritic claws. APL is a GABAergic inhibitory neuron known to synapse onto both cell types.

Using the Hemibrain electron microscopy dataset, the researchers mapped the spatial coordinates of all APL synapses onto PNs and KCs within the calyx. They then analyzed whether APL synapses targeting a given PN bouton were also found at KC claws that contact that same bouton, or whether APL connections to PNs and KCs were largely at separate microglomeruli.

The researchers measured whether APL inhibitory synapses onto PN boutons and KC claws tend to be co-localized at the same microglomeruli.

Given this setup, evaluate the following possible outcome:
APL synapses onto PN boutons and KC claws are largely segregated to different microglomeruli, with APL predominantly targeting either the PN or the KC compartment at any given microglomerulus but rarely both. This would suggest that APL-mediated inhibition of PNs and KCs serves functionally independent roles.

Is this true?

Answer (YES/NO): NO